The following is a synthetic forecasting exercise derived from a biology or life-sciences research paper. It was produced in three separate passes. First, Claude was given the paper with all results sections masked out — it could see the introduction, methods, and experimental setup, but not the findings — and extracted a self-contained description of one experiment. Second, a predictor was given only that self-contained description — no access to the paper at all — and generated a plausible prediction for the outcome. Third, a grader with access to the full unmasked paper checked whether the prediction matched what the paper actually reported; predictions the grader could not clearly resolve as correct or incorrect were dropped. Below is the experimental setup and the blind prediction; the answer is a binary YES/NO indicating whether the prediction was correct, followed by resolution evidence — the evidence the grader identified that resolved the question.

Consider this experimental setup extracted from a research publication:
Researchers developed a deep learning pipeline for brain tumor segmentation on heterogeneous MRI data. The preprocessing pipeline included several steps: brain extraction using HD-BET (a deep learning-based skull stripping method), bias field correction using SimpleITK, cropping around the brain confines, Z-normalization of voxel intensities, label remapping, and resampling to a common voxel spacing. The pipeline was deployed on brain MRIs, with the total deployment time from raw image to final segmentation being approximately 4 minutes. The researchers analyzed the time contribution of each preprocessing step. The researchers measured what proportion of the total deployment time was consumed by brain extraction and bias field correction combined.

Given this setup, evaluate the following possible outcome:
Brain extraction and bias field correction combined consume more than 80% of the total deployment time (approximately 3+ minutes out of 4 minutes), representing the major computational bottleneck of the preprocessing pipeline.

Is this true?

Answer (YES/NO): NO